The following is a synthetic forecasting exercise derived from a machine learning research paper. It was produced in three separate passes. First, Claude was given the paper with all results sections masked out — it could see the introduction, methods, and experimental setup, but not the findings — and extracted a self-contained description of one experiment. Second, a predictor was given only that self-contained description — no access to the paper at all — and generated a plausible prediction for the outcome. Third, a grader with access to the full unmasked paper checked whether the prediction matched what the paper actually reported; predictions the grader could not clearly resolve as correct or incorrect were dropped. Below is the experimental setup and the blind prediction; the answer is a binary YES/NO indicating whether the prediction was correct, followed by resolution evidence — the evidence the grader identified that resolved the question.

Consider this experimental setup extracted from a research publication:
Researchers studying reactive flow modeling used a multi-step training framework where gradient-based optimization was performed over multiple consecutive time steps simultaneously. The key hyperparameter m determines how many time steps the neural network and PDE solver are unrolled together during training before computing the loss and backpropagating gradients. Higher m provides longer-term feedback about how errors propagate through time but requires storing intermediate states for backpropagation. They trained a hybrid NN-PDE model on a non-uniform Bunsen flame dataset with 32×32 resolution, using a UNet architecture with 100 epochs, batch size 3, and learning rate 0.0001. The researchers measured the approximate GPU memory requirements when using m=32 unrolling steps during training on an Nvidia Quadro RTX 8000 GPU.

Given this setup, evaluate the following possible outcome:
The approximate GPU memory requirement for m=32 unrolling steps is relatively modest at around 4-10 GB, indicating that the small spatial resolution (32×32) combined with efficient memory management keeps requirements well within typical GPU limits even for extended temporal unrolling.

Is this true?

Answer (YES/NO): NO